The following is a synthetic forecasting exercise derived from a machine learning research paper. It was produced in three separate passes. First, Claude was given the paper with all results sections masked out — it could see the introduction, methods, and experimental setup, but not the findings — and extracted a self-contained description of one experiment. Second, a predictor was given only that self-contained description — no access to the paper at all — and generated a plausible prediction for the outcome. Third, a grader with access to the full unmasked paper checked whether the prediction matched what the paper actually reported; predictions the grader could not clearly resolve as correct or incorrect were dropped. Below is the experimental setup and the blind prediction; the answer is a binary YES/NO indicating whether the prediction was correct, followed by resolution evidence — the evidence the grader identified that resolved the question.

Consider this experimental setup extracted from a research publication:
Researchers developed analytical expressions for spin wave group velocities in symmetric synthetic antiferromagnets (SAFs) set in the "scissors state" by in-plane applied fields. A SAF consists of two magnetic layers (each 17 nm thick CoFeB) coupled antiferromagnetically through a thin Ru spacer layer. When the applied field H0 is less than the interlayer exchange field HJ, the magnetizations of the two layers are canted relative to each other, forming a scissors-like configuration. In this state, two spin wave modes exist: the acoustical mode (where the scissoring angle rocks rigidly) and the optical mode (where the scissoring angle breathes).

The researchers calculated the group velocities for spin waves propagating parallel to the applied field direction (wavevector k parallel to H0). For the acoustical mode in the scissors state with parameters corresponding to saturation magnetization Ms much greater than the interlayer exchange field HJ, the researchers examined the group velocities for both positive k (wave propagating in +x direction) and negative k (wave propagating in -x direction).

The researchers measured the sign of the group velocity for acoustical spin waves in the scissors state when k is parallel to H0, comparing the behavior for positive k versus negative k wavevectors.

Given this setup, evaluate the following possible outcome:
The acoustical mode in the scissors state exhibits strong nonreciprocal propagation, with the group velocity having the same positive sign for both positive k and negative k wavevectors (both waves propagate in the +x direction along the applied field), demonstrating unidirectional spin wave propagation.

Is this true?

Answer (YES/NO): YES